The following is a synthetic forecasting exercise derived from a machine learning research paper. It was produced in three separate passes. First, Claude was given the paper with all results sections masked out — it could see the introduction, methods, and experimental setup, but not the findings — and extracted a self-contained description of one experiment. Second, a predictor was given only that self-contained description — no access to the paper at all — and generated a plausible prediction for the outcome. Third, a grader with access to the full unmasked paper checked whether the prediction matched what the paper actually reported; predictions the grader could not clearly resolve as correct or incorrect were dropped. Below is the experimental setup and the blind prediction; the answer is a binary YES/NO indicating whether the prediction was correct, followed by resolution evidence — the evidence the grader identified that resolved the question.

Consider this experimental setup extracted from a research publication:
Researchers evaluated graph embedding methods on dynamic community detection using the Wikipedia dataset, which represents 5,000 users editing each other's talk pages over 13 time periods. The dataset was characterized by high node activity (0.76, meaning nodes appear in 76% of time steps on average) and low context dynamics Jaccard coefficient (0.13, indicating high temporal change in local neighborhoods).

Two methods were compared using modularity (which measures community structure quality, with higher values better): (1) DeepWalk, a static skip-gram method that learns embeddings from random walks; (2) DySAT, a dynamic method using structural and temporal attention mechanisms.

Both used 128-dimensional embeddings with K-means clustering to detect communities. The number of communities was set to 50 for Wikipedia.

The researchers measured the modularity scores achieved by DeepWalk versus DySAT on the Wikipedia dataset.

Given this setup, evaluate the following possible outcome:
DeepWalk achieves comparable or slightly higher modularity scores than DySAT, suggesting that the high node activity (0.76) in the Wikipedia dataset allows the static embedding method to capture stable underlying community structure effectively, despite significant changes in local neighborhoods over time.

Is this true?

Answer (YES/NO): NO